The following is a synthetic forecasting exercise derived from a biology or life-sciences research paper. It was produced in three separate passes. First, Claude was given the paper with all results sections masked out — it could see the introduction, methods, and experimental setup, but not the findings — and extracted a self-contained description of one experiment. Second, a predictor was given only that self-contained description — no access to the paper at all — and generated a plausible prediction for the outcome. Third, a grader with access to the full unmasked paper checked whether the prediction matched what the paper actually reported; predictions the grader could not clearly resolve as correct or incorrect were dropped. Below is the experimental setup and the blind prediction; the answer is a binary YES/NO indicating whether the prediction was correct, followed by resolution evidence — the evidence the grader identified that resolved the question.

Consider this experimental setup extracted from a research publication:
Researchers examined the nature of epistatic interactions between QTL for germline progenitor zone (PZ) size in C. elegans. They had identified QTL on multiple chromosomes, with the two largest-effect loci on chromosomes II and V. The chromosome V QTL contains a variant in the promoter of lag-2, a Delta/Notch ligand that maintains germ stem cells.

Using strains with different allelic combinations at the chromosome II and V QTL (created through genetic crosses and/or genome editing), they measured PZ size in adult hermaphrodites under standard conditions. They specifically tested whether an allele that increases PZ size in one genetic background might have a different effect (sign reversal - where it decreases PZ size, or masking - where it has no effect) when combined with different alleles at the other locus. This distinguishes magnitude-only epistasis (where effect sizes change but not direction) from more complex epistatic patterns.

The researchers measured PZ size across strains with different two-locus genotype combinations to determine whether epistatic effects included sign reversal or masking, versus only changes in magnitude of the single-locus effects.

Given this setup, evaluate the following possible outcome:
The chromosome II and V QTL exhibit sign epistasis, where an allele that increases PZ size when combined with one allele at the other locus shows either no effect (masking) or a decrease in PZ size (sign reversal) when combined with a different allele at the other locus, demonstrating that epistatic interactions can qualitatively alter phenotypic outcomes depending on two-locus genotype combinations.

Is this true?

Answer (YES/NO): YES